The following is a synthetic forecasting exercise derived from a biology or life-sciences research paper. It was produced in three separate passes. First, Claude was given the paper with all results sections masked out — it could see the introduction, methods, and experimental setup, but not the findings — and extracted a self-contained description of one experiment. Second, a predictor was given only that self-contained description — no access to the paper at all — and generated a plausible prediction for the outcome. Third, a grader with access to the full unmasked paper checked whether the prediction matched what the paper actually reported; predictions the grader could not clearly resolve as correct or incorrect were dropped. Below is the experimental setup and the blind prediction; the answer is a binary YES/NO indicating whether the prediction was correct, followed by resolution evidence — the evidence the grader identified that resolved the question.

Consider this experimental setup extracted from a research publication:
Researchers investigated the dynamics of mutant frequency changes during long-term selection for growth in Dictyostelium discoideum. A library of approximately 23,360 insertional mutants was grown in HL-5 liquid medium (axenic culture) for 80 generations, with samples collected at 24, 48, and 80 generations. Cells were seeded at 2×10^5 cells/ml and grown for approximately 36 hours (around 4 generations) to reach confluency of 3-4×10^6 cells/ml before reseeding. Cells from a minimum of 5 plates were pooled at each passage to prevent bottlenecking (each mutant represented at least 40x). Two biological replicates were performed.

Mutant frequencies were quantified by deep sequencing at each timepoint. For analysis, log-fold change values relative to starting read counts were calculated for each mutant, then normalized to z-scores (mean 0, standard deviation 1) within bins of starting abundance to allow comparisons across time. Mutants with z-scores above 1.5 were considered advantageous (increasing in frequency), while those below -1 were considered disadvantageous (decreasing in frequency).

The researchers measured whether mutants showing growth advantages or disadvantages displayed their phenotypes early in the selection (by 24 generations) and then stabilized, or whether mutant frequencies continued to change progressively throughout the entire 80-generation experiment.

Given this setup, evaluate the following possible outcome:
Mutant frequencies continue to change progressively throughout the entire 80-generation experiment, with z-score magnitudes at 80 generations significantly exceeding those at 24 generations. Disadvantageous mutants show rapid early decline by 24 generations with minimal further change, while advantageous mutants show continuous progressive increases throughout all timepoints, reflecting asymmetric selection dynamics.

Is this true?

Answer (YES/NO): NO